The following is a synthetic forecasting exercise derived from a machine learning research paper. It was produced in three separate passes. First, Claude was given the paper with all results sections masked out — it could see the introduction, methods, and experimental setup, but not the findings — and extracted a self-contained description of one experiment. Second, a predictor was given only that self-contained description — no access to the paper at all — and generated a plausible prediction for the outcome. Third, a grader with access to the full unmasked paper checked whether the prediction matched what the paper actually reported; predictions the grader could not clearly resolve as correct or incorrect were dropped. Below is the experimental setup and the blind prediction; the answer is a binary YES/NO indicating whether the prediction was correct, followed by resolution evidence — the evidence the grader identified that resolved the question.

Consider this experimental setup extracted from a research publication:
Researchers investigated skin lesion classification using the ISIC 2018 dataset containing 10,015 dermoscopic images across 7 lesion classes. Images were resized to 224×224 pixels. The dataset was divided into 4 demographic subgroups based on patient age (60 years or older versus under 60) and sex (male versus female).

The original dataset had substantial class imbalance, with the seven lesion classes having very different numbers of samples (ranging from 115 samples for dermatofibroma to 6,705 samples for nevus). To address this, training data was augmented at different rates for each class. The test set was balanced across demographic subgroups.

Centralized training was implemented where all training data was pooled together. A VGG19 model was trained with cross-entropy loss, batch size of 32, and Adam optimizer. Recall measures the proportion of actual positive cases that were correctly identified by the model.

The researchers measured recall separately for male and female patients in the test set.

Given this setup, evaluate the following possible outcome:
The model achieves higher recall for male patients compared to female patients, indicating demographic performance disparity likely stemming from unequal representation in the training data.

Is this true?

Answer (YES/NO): NO